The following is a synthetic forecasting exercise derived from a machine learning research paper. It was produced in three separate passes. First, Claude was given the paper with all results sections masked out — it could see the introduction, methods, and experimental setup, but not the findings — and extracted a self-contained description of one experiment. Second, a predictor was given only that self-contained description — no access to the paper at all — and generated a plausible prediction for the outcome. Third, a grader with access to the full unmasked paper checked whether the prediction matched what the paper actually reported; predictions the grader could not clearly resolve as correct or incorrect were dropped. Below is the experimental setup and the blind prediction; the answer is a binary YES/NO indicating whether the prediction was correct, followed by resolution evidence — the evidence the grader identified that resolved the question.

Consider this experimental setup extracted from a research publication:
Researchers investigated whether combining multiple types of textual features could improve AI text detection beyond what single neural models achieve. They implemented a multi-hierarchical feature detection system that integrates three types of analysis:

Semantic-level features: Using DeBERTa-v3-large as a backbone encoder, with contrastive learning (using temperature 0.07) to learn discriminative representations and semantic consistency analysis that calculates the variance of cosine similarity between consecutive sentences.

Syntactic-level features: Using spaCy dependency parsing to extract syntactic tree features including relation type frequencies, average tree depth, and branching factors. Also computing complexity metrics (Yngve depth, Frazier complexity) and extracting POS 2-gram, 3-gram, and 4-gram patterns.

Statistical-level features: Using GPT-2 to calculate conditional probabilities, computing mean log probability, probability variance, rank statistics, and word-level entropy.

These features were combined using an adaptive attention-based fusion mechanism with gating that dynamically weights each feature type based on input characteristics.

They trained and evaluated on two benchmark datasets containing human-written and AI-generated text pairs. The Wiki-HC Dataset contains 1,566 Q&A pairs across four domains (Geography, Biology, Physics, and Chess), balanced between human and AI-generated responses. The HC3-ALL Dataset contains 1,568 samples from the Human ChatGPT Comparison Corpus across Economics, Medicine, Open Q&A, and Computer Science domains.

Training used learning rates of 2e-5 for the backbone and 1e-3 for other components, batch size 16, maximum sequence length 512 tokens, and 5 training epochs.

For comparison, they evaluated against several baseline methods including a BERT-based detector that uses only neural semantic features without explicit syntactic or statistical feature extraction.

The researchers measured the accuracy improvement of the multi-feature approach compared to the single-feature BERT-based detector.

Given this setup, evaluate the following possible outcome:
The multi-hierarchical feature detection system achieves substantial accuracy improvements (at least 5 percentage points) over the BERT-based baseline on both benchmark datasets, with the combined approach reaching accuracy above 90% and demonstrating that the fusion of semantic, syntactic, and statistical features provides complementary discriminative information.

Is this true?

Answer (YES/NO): NO